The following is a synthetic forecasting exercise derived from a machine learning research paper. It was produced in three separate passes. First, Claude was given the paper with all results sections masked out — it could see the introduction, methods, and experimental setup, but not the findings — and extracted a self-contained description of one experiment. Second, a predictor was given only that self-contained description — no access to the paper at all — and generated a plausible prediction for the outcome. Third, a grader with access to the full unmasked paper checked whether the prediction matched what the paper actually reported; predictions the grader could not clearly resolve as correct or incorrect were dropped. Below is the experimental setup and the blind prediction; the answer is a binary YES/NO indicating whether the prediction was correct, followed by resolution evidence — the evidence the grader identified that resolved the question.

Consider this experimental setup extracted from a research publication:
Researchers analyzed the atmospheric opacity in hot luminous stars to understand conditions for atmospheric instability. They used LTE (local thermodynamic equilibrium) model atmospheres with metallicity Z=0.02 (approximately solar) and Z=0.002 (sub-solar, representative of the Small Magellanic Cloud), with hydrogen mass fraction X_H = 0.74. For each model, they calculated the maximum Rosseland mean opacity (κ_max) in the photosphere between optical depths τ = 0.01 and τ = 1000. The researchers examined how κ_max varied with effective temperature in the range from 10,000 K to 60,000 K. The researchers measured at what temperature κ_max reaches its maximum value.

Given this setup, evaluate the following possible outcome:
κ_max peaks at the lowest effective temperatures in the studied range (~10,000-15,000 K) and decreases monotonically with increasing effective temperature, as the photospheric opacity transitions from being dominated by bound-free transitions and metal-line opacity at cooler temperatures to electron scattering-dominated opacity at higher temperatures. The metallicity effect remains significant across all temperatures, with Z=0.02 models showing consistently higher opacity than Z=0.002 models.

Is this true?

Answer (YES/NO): NO